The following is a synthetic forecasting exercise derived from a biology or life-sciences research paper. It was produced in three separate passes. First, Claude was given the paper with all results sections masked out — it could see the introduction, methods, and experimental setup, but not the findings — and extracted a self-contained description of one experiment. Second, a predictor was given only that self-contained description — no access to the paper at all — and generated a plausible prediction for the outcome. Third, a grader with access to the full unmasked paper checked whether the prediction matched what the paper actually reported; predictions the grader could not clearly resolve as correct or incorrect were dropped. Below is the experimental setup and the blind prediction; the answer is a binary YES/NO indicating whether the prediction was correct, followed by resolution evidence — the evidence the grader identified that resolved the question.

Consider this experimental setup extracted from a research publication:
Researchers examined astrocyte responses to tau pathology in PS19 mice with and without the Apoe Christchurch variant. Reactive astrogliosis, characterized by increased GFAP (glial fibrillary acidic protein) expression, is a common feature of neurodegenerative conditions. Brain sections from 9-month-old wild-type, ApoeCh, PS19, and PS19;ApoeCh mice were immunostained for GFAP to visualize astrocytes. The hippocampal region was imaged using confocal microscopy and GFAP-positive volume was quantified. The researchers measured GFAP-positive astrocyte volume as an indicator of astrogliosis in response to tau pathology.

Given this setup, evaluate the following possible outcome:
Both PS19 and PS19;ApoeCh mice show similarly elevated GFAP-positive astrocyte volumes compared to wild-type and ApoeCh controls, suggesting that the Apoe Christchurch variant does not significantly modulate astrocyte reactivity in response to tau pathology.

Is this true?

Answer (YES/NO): NO